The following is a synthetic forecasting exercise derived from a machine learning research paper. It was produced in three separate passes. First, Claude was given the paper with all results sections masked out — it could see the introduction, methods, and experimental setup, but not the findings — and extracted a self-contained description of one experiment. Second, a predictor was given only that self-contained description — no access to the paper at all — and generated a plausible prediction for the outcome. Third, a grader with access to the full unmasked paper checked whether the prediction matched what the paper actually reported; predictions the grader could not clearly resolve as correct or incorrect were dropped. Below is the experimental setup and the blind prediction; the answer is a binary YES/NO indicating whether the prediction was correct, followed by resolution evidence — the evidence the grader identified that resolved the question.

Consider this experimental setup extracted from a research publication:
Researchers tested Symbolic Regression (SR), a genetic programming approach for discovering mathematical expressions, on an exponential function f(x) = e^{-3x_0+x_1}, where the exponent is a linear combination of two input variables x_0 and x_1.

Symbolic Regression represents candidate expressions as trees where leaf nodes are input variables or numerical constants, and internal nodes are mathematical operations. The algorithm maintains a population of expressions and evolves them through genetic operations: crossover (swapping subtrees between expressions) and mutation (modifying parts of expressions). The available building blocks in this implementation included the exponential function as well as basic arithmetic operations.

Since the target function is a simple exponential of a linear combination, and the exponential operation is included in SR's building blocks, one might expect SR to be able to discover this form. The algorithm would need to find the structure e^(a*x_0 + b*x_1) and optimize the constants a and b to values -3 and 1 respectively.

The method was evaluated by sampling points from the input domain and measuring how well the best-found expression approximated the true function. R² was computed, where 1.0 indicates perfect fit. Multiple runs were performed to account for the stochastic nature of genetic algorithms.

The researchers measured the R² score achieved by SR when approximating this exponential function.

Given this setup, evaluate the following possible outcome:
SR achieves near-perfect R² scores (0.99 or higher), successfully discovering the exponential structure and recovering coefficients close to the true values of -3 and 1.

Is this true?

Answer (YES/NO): NO